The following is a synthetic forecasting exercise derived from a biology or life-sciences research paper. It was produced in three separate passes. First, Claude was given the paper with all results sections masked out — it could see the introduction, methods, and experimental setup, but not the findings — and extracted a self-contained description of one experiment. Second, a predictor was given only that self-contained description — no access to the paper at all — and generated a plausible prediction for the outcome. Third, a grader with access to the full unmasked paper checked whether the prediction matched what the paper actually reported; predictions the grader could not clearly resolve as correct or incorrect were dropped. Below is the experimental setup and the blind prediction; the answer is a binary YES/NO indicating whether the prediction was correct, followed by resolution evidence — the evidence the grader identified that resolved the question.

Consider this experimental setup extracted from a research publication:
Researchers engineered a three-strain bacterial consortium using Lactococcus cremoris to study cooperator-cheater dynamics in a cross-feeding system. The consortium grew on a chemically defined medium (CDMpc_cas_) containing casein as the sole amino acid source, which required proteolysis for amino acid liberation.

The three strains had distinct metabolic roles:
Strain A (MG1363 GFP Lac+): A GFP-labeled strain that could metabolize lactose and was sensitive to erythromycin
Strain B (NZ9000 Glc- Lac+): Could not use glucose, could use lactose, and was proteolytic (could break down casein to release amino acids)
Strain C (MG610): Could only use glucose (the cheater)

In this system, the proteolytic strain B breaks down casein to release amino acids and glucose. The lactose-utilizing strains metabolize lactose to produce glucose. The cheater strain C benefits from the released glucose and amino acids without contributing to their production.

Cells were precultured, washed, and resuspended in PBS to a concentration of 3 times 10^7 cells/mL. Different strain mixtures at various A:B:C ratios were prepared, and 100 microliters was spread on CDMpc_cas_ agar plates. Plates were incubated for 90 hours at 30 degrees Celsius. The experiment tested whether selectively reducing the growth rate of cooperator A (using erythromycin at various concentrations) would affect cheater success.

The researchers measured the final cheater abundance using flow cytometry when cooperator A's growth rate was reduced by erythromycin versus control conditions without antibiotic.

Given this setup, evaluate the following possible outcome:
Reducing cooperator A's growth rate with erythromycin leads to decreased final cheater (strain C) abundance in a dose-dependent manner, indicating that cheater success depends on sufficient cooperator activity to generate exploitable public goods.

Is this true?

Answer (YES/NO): NO